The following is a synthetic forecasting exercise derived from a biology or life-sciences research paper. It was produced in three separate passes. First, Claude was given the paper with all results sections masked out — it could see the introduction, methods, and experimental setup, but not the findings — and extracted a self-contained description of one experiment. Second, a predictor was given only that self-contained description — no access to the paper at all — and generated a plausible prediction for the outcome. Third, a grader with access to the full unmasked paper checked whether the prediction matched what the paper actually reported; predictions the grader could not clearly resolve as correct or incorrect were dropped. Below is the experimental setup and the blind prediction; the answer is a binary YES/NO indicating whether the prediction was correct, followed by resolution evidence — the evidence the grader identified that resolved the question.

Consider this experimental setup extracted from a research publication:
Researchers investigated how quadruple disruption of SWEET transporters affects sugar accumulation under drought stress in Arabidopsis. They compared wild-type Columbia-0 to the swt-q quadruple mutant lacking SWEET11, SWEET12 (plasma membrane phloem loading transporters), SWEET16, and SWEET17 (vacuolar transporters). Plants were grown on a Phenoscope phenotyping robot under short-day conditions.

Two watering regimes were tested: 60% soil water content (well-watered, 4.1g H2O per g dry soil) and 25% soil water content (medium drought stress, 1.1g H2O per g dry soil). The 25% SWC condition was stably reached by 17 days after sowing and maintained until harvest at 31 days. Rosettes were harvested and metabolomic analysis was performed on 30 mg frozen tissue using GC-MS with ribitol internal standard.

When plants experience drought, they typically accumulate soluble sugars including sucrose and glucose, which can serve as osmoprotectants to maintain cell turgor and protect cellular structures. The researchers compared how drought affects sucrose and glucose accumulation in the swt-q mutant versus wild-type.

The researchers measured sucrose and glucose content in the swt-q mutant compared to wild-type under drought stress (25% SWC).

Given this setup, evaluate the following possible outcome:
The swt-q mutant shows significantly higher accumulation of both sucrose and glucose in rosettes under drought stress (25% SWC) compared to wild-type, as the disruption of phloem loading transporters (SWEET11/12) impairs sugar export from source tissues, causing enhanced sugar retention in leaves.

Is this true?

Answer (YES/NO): NO